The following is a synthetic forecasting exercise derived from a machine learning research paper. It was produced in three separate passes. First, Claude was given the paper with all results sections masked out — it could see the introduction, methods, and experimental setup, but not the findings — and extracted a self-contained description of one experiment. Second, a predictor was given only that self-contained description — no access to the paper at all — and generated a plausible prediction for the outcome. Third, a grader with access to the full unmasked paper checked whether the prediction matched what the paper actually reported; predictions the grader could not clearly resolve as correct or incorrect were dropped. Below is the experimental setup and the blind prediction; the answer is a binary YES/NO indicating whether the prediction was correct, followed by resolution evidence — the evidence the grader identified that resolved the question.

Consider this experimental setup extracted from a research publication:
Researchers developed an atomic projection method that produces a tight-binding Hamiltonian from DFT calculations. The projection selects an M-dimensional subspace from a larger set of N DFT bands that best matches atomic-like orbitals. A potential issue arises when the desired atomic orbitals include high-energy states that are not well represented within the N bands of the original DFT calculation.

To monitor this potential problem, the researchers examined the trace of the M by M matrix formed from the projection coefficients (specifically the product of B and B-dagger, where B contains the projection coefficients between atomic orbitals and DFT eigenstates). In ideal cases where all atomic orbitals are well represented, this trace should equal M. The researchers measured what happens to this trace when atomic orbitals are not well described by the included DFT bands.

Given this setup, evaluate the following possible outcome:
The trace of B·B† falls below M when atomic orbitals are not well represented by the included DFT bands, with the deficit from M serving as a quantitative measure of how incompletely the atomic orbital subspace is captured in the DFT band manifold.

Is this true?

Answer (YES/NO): YES